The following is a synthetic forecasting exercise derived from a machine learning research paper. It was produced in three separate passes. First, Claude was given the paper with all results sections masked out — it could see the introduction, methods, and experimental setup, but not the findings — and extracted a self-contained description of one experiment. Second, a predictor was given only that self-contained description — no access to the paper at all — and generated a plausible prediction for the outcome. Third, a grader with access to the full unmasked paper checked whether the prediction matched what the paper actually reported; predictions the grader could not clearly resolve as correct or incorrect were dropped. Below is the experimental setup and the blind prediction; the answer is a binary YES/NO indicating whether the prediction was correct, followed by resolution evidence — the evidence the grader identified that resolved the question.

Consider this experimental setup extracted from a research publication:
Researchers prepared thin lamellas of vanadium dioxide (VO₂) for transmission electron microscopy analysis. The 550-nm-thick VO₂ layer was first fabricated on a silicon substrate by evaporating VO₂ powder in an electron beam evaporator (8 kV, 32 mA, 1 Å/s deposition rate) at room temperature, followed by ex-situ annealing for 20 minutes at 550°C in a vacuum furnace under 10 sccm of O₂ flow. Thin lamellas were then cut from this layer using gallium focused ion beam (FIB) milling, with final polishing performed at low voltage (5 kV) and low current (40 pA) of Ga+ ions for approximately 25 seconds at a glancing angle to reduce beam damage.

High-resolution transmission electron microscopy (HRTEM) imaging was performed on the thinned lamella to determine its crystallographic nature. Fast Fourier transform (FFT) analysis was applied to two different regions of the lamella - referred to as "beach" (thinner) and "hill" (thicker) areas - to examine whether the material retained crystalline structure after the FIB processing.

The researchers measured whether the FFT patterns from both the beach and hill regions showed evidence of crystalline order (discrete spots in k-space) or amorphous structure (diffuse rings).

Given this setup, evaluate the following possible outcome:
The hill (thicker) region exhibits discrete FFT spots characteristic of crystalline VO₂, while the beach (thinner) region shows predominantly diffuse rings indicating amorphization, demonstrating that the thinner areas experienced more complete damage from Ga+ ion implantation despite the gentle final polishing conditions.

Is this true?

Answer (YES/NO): NO